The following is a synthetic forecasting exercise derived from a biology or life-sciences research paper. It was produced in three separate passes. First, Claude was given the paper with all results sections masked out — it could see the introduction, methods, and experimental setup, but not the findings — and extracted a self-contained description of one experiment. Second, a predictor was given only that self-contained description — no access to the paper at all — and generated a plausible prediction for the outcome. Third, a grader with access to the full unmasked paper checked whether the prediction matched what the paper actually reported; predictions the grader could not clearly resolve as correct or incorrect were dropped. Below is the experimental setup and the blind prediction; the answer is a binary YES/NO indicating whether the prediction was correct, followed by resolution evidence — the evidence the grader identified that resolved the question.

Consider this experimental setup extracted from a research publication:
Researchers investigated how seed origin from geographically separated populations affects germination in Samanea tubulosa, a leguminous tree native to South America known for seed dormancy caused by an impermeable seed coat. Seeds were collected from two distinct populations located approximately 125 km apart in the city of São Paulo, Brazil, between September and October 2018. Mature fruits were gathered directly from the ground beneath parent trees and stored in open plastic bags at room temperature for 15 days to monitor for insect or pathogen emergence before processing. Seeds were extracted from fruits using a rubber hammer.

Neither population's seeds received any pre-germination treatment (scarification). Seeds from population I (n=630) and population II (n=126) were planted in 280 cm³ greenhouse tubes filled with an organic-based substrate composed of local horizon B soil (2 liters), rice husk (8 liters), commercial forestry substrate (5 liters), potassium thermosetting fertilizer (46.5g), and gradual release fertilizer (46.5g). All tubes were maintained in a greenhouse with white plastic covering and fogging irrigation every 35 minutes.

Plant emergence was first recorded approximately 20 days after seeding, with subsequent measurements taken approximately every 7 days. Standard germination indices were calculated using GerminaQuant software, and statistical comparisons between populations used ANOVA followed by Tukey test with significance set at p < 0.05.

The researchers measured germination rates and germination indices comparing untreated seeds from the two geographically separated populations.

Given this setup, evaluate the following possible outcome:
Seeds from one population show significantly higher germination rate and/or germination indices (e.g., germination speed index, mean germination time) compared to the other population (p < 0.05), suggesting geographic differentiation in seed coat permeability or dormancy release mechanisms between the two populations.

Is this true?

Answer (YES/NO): YES